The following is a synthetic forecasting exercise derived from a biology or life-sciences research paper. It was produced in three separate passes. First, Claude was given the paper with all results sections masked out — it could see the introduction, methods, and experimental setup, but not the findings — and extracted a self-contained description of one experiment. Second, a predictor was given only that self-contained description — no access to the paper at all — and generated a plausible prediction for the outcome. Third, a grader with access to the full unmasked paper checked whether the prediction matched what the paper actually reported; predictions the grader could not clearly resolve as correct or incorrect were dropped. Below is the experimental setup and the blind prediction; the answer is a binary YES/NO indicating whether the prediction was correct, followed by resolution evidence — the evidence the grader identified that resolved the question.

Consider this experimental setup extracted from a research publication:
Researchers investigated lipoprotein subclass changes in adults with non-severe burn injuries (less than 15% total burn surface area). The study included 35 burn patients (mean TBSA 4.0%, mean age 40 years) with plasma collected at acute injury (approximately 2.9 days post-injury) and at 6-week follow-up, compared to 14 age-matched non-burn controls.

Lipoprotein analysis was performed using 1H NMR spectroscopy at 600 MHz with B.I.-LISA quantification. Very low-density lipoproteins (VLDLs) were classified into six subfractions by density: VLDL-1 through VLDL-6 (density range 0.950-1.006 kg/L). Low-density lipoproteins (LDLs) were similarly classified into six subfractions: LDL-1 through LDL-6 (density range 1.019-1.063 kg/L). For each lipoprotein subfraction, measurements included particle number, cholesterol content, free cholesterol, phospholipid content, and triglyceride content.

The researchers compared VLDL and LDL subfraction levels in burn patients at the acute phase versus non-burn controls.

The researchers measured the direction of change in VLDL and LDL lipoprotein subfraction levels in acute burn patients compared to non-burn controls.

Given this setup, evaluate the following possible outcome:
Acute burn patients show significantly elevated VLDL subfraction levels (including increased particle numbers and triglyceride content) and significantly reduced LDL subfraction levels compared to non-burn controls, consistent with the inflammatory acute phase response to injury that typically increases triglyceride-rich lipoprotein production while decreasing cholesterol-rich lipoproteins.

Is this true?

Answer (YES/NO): NO